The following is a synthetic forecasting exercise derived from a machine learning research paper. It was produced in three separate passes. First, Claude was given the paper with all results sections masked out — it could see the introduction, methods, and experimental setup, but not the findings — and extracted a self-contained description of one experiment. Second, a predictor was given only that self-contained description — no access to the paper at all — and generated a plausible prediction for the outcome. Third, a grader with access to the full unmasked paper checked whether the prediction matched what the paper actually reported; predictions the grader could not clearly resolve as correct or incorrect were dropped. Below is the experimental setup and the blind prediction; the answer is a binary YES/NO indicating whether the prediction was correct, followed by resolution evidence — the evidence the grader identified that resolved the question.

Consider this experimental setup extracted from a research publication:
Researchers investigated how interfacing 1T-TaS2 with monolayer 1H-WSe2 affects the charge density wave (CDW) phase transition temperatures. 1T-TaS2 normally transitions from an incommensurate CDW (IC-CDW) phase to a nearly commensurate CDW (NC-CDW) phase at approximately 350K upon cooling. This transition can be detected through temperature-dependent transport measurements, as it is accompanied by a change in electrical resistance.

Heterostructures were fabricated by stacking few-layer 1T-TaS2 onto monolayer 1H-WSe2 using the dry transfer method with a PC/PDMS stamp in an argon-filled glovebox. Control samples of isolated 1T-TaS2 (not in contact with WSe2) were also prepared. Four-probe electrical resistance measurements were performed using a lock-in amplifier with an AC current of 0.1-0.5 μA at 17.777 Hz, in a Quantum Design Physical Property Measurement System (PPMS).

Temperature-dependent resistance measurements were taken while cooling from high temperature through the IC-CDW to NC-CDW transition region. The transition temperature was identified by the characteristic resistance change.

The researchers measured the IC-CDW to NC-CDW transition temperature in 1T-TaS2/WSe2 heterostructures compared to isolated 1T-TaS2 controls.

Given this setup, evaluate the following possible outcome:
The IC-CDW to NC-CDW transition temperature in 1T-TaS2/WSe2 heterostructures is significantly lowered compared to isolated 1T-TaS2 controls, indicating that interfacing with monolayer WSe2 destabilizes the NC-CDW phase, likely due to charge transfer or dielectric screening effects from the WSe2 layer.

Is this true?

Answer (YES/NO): YES